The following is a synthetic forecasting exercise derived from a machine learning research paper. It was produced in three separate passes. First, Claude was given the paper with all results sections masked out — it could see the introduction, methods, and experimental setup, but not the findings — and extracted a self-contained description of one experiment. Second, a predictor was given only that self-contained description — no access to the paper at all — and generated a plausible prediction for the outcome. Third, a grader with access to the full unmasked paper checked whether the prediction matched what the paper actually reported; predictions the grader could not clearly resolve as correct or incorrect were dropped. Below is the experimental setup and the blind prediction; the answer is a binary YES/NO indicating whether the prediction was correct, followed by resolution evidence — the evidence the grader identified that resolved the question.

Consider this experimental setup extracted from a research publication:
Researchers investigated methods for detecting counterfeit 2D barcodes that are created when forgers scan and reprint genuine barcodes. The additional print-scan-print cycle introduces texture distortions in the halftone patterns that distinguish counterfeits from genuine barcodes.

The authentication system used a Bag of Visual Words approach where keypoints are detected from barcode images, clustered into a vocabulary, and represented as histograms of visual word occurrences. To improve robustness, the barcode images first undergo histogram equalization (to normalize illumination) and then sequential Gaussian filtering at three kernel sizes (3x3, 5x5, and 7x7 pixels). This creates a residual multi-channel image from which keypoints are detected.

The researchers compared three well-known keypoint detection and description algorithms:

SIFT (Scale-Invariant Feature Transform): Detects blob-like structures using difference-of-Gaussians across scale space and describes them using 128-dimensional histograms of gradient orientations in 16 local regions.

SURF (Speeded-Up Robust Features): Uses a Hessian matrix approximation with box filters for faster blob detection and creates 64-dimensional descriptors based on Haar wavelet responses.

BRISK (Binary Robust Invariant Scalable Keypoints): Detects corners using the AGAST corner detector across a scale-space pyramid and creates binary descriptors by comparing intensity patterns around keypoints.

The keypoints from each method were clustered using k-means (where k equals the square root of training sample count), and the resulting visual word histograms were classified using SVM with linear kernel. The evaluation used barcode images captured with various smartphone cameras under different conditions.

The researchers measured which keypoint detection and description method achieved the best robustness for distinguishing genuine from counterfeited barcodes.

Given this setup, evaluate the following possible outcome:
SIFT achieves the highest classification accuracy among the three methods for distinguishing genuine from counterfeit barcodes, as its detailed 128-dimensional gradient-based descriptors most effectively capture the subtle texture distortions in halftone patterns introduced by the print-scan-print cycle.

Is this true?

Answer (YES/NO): NO